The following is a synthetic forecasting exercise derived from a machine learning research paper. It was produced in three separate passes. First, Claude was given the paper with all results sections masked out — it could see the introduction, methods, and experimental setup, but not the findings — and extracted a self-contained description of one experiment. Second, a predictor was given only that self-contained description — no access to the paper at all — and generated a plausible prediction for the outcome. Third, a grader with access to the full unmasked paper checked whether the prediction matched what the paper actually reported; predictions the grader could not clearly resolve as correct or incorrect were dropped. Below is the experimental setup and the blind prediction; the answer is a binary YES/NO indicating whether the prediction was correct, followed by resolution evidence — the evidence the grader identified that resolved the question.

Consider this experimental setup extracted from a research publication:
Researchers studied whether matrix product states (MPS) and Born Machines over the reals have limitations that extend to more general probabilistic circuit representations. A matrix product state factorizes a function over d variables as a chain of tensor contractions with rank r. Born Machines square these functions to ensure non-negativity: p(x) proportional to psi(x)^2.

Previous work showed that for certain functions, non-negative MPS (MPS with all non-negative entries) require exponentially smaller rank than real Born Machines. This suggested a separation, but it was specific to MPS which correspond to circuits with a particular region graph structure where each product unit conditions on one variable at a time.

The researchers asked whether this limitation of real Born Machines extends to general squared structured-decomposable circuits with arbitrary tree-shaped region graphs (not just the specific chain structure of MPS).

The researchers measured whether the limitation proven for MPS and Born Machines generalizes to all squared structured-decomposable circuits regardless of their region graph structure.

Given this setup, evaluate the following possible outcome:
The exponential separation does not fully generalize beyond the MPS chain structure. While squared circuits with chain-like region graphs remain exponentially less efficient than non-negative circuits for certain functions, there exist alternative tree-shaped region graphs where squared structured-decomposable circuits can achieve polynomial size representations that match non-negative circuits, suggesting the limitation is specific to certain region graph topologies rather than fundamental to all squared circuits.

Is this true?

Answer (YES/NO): NO